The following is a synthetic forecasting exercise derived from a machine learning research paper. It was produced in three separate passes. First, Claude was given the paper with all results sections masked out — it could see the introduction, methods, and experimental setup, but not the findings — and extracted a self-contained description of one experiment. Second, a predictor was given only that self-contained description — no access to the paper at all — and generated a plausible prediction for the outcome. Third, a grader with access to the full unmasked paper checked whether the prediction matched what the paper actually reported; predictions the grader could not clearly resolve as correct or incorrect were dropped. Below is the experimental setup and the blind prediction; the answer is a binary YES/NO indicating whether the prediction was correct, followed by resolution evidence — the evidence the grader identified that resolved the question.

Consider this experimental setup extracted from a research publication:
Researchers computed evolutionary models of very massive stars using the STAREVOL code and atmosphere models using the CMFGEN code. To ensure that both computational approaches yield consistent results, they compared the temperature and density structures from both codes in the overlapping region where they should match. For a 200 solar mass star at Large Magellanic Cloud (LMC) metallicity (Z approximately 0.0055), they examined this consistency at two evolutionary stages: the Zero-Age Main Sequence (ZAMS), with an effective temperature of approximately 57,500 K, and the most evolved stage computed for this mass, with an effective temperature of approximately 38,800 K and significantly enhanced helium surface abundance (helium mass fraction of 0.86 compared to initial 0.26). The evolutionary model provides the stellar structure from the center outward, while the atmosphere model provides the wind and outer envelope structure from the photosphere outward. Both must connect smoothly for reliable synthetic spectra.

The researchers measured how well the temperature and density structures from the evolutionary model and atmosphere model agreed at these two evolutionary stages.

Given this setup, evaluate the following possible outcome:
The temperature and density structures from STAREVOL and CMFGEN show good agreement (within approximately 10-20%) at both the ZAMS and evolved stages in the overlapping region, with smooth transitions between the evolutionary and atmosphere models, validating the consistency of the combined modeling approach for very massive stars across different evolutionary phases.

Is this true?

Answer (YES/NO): NO